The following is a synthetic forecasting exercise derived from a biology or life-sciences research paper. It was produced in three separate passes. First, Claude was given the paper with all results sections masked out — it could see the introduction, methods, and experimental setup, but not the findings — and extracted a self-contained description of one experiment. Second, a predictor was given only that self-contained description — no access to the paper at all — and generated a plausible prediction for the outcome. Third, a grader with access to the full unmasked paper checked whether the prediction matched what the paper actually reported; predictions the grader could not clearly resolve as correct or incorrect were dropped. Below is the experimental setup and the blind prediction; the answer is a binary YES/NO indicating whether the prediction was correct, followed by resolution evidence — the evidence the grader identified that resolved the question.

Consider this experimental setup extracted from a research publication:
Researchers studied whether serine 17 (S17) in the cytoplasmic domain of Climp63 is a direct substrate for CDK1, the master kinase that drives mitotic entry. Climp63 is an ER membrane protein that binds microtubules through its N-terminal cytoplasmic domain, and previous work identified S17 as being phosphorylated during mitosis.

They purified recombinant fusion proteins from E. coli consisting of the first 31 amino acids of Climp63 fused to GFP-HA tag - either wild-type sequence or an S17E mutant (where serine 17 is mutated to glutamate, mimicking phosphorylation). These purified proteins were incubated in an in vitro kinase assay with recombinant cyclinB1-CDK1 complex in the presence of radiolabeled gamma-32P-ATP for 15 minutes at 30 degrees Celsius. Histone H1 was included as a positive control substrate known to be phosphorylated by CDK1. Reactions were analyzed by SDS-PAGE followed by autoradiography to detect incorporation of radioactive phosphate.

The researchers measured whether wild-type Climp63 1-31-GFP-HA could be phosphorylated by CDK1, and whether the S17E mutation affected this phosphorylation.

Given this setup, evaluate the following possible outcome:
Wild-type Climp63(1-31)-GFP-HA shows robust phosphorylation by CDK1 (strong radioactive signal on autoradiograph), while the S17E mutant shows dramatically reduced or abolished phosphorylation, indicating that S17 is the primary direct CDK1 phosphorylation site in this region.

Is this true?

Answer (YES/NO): YES